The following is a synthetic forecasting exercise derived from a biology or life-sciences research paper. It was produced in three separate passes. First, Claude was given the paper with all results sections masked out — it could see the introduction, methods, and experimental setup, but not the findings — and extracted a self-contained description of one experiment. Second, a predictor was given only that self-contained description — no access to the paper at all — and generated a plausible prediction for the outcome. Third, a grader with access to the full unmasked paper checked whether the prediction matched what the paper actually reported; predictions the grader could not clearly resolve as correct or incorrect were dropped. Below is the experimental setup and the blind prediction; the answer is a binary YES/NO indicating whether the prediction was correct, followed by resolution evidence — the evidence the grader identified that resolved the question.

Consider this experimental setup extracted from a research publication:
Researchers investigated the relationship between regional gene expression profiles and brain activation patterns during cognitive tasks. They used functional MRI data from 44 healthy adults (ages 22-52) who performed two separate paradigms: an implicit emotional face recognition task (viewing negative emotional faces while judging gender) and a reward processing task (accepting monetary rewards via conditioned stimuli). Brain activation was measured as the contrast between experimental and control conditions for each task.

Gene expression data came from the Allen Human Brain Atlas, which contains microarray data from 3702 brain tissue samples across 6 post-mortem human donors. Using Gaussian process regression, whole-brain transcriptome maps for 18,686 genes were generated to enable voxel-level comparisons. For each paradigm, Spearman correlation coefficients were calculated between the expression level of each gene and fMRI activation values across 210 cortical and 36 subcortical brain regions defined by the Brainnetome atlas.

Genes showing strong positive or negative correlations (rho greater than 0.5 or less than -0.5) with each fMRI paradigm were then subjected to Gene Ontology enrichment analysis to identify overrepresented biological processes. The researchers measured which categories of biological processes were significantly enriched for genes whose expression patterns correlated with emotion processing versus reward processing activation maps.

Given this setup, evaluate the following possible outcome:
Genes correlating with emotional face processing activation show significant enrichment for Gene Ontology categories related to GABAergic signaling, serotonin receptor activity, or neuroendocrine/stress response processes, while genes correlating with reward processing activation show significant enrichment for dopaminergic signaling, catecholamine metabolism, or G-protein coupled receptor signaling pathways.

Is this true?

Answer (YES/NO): NO